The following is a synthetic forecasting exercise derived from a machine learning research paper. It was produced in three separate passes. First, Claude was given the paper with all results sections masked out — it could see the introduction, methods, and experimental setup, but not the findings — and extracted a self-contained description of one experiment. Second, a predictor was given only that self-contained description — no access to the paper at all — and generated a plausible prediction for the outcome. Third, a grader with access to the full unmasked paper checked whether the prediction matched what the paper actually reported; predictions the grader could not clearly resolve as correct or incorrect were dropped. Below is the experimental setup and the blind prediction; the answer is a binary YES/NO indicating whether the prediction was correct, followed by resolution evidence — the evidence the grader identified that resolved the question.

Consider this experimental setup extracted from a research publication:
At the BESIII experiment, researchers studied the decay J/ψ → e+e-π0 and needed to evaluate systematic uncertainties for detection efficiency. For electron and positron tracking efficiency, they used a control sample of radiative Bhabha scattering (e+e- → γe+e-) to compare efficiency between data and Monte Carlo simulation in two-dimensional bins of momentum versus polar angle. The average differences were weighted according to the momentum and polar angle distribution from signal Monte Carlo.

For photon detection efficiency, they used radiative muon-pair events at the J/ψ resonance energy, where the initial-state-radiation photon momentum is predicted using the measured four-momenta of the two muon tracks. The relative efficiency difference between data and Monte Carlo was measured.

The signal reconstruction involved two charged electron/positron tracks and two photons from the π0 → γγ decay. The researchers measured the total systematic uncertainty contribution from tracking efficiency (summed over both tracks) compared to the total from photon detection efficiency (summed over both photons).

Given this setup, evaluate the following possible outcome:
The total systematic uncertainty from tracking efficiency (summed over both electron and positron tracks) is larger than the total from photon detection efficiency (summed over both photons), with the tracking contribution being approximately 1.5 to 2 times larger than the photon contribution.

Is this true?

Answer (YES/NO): NO